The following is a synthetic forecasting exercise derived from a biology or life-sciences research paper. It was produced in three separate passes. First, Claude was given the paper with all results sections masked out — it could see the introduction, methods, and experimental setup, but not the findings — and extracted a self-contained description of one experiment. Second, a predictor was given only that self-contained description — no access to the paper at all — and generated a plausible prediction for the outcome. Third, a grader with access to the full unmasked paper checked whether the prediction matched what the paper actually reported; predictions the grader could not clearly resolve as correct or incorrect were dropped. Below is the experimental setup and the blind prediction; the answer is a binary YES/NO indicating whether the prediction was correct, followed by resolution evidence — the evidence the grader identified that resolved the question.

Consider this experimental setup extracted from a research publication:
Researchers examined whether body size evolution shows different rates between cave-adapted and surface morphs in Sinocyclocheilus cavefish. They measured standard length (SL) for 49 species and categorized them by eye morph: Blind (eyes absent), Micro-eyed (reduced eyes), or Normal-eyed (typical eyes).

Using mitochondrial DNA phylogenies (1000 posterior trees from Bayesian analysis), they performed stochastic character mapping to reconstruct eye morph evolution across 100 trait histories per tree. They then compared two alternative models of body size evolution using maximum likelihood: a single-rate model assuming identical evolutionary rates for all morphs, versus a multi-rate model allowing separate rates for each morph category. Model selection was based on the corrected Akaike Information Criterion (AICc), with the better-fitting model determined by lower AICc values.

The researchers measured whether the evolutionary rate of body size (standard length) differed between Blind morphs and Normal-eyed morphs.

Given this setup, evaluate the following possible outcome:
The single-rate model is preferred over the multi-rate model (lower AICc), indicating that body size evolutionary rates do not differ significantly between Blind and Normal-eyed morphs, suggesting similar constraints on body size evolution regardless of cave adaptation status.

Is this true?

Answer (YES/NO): NO